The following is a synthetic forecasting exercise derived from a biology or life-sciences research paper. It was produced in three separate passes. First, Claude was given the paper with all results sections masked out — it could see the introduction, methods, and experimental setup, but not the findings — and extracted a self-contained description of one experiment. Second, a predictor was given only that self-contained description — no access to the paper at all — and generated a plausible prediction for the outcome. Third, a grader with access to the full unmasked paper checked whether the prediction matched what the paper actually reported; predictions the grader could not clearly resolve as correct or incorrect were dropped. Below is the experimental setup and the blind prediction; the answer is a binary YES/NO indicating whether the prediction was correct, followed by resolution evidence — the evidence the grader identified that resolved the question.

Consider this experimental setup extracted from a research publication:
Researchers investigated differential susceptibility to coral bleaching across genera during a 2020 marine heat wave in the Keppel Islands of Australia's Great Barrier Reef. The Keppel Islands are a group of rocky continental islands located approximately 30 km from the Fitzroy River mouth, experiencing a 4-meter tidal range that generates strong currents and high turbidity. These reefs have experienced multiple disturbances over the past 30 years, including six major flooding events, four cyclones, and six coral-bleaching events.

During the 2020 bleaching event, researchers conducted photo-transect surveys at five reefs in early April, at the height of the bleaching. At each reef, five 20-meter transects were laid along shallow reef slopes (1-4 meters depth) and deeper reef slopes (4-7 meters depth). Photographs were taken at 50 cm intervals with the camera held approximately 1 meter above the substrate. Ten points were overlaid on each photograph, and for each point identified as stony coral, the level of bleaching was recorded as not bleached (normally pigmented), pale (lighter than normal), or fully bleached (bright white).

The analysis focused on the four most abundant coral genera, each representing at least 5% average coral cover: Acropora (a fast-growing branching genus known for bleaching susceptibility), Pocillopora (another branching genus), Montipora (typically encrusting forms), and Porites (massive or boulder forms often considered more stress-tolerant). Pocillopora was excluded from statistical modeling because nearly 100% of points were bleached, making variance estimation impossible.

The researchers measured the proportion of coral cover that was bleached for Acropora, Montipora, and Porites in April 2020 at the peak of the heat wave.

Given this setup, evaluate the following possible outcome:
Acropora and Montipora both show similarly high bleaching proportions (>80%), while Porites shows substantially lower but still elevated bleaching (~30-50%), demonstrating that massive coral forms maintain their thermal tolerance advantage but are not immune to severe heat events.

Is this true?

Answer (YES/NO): NO